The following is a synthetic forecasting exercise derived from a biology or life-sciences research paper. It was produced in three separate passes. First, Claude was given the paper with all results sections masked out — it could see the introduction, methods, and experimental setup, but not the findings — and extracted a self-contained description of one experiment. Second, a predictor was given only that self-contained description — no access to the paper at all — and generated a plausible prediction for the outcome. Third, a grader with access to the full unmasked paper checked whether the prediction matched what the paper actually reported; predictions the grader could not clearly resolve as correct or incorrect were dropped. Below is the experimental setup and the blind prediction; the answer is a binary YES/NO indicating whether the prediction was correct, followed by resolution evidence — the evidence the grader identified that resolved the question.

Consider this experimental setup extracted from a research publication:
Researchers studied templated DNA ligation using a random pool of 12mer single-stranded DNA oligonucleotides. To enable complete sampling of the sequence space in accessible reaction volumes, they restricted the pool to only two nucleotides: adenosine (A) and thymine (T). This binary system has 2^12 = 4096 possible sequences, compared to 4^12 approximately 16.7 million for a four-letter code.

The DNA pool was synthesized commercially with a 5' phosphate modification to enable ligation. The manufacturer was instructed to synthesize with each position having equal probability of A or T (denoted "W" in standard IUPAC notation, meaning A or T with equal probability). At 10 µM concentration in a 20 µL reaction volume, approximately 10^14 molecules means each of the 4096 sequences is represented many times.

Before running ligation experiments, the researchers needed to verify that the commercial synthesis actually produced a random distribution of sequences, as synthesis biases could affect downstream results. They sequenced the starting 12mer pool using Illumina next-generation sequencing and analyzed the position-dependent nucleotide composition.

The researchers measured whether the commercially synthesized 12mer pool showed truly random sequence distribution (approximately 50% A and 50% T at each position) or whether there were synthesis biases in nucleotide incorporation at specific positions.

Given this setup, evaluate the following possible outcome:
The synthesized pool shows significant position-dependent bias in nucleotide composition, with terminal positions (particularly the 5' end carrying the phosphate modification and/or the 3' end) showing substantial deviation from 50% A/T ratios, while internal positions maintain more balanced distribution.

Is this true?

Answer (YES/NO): NO